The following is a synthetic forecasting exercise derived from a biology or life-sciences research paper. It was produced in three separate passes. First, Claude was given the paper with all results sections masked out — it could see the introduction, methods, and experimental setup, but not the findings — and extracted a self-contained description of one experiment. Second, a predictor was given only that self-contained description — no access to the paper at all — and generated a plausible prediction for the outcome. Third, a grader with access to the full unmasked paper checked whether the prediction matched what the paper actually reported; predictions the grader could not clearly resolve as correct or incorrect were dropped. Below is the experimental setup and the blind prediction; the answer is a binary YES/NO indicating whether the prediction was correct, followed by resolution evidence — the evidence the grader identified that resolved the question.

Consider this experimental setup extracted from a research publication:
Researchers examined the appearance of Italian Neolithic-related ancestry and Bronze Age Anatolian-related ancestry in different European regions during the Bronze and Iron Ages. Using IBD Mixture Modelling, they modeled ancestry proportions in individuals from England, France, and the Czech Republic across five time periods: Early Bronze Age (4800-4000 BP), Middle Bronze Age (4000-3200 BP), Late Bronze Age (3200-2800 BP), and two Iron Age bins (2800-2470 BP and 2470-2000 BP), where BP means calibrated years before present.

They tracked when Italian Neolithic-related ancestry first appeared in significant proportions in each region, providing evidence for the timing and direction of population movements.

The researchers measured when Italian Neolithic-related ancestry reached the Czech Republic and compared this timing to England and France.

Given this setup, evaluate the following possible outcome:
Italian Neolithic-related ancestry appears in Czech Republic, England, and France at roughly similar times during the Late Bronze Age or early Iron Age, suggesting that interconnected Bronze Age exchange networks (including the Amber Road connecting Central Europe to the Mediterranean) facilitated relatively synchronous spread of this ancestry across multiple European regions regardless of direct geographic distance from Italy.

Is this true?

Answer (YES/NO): NO